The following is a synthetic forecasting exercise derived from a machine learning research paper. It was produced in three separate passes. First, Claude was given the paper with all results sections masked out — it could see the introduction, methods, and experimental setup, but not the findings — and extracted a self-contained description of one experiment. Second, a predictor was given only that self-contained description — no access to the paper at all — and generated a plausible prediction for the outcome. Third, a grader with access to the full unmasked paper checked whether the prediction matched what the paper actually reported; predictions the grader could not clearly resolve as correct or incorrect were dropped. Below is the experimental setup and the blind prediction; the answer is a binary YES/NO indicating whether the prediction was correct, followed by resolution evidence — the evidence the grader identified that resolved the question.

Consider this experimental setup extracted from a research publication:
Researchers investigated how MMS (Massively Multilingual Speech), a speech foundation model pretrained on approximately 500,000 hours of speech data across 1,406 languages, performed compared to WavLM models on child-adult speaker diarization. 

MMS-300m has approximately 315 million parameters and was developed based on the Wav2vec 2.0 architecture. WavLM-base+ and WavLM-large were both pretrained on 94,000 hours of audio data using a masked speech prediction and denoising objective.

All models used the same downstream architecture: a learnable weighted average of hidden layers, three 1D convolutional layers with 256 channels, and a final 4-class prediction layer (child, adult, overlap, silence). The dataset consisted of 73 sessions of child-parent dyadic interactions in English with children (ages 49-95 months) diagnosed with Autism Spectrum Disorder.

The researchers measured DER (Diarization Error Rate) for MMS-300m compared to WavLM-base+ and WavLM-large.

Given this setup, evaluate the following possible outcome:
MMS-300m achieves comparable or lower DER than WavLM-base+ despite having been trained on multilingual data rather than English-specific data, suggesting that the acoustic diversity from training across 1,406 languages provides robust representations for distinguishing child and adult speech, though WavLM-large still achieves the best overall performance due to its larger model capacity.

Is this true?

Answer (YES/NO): NO